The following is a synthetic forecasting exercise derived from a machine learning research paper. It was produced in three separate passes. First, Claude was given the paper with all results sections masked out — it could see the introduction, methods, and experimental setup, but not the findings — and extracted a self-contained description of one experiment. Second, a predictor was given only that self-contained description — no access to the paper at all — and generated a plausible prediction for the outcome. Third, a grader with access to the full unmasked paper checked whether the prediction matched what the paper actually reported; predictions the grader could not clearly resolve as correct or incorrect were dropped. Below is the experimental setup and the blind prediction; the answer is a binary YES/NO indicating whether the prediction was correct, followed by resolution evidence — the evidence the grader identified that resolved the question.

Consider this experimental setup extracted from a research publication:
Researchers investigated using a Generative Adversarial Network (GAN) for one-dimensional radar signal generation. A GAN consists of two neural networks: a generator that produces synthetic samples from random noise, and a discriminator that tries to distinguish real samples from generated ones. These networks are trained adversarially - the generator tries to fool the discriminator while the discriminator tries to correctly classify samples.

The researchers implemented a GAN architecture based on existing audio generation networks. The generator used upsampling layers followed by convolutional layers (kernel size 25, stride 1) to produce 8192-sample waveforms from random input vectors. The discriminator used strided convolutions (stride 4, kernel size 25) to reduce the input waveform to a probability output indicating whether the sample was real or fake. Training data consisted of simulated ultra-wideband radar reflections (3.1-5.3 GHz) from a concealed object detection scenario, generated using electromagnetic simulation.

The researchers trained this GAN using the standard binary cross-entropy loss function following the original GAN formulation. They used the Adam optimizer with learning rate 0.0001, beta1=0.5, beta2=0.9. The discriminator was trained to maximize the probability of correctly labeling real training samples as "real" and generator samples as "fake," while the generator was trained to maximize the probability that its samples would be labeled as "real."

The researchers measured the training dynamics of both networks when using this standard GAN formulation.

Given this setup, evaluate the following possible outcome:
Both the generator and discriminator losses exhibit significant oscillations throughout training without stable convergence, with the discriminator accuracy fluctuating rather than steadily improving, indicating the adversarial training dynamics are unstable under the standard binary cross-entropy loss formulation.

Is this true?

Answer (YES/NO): NO